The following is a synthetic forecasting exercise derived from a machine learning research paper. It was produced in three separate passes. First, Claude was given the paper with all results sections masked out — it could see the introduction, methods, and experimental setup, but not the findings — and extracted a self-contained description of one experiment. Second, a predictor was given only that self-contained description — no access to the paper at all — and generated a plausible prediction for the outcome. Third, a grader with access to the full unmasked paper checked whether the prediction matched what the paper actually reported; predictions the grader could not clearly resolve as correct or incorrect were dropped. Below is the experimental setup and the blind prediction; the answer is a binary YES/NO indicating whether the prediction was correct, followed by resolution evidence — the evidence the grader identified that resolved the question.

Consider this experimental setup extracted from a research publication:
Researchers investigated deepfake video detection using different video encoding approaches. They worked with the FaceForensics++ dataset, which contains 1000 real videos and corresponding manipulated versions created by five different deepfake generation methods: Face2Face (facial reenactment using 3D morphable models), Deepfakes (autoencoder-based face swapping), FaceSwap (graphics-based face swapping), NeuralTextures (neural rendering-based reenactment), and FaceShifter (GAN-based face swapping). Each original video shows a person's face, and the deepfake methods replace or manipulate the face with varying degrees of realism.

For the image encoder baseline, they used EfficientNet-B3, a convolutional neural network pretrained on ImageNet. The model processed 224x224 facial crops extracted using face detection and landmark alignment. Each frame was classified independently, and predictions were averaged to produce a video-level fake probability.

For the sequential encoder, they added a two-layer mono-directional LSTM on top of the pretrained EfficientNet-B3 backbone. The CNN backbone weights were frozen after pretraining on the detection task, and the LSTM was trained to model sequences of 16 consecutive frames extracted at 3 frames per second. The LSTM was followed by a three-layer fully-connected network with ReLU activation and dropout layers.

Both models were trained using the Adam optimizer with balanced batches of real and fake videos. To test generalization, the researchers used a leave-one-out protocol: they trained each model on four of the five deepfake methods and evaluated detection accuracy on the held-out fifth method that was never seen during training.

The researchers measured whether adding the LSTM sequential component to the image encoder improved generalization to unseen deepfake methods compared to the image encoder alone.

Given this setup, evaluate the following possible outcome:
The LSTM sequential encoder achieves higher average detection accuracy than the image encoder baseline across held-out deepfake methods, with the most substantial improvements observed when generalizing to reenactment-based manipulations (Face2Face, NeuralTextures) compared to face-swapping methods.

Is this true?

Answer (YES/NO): NO